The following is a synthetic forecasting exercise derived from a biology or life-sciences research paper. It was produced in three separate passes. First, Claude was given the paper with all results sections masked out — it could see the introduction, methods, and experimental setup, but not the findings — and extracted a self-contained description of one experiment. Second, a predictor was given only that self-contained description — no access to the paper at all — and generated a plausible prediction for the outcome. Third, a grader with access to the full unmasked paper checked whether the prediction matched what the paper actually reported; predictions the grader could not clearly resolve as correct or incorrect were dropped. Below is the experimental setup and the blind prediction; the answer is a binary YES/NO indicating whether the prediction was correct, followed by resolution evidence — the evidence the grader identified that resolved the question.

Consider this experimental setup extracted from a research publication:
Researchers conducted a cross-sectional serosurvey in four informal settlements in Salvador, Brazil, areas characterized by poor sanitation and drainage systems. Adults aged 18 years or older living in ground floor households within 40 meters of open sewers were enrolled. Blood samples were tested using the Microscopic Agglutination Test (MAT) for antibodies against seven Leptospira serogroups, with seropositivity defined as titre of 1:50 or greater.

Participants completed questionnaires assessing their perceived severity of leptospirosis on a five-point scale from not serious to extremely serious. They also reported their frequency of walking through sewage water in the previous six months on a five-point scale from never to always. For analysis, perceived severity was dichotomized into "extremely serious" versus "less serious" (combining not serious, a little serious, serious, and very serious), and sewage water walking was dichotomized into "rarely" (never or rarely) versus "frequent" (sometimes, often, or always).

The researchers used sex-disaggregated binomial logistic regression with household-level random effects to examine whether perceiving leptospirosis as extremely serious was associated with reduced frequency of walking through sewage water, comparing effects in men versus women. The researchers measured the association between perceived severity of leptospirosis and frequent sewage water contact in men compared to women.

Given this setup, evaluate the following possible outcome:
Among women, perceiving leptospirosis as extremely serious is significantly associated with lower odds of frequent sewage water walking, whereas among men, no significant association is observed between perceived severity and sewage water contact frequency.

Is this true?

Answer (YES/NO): NO